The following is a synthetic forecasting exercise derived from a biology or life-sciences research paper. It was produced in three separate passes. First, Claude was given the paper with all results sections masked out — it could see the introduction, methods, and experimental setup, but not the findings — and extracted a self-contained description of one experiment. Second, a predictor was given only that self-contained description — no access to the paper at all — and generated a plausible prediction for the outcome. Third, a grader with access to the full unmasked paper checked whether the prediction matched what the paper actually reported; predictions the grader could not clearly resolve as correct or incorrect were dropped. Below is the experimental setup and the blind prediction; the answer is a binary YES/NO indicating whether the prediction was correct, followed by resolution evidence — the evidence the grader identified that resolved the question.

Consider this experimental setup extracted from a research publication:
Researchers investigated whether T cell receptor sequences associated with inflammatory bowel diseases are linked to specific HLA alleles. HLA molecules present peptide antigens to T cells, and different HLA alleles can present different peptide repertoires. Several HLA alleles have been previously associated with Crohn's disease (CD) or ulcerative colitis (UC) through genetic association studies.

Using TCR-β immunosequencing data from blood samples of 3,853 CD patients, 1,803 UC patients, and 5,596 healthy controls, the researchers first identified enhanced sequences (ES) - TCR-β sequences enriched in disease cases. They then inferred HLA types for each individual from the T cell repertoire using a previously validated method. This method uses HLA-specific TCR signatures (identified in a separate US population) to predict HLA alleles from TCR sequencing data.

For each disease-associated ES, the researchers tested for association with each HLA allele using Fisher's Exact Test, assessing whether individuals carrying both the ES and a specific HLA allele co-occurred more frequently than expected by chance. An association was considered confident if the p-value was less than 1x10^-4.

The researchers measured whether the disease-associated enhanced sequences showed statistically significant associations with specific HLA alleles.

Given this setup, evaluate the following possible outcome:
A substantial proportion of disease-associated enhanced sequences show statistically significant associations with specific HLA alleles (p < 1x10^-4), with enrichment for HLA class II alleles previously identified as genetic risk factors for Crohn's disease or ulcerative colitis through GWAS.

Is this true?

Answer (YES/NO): NO